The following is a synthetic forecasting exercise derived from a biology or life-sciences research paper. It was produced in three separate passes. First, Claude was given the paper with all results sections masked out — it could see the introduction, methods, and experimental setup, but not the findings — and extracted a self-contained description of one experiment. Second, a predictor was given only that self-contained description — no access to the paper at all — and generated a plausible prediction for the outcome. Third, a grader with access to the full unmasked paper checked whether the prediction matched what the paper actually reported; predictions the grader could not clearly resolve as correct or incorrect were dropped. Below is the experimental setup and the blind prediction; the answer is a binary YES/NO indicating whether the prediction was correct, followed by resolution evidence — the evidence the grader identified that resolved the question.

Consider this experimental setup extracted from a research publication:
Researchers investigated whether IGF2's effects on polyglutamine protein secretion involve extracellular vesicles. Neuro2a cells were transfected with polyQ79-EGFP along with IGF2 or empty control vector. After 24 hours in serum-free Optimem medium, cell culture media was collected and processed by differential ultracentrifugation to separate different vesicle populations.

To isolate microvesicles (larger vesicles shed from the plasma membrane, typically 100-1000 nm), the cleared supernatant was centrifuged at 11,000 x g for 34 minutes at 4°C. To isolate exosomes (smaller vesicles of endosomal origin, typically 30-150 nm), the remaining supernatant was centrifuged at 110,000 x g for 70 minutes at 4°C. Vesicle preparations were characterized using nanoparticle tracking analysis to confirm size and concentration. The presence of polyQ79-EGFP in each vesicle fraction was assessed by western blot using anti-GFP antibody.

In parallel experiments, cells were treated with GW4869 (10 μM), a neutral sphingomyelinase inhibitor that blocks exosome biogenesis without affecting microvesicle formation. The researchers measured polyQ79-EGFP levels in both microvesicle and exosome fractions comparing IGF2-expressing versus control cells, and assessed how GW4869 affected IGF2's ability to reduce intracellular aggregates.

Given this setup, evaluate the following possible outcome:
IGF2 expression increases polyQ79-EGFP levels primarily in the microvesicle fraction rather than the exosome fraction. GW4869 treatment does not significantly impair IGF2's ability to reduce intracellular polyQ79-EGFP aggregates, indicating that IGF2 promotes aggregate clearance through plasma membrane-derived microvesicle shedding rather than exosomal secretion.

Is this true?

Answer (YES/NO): NO